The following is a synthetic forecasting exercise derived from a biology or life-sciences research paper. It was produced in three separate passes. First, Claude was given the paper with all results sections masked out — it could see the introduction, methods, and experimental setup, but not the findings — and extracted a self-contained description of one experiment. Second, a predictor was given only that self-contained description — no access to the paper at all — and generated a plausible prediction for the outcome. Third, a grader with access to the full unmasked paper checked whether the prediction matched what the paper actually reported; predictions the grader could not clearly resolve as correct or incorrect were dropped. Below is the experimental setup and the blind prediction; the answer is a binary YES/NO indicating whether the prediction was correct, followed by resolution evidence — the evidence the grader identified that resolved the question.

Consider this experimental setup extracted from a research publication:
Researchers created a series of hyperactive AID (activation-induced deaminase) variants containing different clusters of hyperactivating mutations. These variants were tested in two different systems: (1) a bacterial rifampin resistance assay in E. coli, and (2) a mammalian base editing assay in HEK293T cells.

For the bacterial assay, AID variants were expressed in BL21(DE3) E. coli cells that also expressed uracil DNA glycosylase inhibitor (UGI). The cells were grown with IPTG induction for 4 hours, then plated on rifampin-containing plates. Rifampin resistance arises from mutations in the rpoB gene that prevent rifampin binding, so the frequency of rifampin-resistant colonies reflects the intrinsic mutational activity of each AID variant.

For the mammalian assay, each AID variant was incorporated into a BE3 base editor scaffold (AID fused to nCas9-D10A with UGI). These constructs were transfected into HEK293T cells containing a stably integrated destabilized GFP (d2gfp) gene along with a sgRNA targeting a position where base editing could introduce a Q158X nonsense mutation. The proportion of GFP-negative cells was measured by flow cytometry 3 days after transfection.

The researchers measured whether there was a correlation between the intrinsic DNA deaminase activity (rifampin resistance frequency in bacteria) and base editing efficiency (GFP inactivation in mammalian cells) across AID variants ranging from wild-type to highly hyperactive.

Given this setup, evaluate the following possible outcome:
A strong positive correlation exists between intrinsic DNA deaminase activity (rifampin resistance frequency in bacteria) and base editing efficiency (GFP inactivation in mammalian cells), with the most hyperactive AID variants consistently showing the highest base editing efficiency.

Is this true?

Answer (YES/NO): YES